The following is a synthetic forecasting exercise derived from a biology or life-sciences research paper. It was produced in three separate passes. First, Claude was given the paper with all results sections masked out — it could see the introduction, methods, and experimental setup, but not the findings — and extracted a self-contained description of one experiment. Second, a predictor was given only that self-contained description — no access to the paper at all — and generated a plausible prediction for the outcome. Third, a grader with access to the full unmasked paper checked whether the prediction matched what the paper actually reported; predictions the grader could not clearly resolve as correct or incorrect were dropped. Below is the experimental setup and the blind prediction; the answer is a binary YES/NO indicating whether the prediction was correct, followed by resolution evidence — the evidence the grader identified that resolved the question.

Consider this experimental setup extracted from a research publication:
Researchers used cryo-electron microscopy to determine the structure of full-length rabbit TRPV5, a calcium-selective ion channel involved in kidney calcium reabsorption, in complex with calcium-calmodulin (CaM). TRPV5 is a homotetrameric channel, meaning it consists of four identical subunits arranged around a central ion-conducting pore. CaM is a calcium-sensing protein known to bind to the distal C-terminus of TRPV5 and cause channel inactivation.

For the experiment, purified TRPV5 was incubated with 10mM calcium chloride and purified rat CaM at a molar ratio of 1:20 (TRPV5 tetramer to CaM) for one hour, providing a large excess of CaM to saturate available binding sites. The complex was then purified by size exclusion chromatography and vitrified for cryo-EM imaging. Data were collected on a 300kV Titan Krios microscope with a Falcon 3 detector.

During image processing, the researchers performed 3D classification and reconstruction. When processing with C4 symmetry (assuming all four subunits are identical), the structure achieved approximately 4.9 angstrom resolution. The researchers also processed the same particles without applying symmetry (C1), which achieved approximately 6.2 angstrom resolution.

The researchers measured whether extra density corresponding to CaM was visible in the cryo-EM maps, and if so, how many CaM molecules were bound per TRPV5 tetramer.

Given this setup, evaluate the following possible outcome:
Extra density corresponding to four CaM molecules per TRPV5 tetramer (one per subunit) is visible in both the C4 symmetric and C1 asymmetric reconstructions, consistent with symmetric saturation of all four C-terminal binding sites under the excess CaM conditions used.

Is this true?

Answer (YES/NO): NO